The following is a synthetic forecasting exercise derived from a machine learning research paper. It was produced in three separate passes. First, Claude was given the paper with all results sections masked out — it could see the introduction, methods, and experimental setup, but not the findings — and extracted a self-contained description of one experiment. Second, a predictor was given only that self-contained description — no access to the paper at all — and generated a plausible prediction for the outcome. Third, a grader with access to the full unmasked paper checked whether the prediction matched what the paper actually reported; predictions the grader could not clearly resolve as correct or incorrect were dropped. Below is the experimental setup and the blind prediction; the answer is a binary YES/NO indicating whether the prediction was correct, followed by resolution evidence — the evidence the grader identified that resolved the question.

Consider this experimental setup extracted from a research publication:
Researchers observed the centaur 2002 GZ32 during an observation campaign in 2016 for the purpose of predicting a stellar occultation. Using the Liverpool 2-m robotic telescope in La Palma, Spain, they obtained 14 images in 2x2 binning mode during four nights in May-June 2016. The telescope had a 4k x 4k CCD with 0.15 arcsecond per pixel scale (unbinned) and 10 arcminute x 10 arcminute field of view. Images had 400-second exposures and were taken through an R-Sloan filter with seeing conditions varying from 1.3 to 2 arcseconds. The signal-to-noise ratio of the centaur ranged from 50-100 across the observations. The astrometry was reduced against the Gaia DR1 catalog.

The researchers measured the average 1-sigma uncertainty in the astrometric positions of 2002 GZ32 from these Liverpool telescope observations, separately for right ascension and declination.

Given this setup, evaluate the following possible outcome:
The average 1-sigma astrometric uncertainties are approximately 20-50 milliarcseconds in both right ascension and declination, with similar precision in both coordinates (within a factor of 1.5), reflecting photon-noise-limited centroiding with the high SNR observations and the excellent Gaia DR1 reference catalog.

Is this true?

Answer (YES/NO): NO